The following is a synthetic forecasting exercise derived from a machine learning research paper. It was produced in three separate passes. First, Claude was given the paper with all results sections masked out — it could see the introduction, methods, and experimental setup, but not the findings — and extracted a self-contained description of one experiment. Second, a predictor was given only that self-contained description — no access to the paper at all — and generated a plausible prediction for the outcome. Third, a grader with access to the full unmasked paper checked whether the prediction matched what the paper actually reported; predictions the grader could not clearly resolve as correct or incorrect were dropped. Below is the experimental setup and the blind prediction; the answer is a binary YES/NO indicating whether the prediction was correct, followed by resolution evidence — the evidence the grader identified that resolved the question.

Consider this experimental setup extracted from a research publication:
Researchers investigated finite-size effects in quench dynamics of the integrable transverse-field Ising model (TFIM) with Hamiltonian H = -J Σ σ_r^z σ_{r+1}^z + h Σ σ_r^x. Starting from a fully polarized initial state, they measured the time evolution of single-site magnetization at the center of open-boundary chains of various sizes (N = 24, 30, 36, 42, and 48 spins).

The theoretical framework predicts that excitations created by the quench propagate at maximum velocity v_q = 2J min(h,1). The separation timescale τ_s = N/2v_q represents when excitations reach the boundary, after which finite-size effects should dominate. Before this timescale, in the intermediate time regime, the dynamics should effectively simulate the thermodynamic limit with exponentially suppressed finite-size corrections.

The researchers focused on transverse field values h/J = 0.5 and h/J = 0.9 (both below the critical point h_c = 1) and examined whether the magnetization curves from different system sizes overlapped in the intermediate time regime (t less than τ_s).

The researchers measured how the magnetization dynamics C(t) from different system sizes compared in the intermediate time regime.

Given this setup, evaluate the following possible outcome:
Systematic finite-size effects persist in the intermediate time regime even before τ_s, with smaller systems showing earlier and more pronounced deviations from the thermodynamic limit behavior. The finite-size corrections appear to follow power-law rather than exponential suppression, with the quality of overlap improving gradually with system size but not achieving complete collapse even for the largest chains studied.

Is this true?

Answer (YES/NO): NO